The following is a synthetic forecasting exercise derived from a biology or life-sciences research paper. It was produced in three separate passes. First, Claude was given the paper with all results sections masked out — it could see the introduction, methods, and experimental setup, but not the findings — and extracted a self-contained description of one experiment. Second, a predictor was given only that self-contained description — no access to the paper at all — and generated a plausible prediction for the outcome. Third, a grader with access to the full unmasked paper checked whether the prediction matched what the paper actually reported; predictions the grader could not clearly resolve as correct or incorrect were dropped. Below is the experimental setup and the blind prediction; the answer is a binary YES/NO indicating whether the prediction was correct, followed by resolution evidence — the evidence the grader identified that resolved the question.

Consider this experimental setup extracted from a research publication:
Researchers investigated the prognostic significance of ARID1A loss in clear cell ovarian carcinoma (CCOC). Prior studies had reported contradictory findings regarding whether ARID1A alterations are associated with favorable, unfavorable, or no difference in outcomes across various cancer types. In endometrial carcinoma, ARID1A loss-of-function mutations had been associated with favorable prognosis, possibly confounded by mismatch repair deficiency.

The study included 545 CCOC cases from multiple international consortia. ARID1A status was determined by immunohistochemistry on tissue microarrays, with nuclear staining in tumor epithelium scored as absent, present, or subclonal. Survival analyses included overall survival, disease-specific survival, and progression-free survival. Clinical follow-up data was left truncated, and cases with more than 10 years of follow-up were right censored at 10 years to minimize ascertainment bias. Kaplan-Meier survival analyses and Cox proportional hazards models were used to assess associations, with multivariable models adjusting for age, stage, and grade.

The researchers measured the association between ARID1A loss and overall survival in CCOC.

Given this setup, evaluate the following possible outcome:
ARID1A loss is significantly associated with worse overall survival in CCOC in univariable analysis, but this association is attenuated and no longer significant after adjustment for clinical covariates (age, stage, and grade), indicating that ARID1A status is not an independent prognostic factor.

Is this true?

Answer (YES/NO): NO